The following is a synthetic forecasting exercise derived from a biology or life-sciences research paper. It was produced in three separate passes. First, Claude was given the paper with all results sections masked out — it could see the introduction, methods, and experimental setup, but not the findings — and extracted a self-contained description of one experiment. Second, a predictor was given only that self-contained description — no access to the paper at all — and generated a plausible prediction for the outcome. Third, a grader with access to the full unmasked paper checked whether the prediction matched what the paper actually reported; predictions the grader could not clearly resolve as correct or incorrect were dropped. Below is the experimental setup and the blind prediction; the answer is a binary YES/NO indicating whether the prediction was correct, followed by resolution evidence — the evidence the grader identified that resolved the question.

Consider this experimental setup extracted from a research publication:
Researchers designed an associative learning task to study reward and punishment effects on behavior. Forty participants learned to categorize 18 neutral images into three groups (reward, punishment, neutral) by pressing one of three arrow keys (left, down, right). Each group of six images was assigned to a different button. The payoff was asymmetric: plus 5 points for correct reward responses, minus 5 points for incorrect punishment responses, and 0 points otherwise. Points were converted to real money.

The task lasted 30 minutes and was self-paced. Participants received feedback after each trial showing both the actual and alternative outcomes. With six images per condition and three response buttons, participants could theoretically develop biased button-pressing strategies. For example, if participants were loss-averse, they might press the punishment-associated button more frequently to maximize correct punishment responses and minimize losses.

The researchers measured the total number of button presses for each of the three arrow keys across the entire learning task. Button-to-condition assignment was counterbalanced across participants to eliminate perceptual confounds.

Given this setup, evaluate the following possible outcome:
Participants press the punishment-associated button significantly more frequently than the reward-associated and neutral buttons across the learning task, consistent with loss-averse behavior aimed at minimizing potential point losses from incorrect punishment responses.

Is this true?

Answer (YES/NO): NO